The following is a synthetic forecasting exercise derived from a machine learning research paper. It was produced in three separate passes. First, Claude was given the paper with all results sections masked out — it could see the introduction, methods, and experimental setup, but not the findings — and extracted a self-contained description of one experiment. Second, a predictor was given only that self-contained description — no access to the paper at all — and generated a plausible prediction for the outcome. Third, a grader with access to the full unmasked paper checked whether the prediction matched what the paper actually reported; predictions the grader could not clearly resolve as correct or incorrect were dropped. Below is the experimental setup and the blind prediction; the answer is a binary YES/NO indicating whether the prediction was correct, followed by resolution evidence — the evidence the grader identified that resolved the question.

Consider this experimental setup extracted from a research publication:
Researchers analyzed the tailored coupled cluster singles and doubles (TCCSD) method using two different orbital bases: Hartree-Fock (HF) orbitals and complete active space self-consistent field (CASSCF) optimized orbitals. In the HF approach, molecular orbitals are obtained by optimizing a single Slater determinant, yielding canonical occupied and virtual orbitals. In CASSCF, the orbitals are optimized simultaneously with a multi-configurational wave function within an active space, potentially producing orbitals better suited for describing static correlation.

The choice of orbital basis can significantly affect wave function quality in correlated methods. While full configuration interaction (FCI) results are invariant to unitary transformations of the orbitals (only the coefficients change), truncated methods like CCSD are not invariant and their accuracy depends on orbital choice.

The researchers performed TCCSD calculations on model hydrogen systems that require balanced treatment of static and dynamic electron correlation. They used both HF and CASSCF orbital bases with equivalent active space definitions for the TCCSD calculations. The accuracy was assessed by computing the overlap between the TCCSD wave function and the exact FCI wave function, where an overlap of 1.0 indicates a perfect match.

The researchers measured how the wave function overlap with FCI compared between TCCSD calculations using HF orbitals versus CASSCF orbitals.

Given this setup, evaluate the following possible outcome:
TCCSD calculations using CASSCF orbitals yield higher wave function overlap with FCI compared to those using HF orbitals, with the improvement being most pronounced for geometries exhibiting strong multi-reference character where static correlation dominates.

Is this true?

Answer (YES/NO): YES